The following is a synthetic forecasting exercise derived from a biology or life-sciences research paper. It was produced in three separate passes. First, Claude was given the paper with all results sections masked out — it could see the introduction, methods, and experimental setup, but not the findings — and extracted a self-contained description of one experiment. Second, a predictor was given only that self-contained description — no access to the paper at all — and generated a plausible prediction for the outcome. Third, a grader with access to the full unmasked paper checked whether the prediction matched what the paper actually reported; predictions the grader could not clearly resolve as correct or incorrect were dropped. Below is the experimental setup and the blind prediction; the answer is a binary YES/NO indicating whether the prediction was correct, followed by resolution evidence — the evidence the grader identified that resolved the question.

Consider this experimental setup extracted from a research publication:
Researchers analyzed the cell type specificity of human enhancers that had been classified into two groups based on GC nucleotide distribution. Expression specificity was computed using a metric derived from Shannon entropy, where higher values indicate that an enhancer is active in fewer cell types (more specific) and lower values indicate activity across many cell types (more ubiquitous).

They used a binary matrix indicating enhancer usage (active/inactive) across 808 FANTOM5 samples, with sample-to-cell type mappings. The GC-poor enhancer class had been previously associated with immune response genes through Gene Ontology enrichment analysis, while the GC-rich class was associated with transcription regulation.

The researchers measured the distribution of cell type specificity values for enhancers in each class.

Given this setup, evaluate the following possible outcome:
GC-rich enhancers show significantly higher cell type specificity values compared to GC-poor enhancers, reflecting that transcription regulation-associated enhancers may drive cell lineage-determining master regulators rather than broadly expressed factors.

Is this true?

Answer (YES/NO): NO